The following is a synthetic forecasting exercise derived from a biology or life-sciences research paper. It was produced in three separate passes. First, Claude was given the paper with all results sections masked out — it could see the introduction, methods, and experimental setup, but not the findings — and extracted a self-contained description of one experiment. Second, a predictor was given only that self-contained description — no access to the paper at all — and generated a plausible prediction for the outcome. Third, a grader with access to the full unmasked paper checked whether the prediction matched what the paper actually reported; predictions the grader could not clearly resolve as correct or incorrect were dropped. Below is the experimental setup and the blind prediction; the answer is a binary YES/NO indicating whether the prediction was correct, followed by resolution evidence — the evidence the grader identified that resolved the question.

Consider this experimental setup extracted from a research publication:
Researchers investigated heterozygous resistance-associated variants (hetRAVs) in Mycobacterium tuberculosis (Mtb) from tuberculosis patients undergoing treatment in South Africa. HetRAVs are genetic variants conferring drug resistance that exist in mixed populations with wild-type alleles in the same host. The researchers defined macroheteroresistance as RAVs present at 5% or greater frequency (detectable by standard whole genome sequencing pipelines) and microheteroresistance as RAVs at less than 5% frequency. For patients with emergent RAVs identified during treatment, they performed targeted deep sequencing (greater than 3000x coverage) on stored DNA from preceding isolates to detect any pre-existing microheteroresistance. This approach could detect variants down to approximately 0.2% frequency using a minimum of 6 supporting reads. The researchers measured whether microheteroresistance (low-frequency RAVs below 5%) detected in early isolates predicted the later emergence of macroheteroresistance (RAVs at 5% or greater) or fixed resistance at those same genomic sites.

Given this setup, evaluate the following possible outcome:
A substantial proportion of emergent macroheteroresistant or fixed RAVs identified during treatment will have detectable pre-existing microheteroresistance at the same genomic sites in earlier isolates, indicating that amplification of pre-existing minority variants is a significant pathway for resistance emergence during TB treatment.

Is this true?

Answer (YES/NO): NO